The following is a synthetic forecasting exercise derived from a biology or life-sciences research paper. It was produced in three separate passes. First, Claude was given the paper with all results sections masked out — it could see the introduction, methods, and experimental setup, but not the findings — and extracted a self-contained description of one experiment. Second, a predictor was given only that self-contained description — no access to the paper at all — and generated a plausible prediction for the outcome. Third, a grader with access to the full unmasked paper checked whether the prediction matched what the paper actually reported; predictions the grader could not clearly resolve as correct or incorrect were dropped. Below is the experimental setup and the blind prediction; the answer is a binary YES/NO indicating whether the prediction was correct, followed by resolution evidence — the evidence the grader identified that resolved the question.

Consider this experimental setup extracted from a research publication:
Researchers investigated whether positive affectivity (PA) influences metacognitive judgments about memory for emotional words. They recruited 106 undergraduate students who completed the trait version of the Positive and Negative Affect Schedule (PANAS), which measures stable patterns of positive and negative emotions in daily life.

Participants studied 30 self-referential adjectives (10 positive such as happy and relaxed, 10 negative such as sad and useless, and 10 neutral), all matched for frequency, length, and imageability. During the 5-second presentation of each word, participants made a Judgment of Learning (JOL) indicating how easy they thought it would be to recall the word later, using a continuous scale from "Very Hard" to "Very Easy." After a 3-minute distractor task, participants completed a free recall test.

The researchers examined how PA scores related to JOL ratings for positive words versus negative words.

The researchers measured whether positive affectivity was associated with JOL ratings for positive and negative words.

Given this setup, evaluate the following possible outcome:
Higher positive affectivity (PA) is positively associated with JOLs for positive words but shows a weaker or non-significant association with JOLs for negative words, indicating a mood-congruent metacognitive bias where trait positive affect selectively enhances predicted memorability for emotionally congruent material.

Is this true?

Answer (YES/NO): NO